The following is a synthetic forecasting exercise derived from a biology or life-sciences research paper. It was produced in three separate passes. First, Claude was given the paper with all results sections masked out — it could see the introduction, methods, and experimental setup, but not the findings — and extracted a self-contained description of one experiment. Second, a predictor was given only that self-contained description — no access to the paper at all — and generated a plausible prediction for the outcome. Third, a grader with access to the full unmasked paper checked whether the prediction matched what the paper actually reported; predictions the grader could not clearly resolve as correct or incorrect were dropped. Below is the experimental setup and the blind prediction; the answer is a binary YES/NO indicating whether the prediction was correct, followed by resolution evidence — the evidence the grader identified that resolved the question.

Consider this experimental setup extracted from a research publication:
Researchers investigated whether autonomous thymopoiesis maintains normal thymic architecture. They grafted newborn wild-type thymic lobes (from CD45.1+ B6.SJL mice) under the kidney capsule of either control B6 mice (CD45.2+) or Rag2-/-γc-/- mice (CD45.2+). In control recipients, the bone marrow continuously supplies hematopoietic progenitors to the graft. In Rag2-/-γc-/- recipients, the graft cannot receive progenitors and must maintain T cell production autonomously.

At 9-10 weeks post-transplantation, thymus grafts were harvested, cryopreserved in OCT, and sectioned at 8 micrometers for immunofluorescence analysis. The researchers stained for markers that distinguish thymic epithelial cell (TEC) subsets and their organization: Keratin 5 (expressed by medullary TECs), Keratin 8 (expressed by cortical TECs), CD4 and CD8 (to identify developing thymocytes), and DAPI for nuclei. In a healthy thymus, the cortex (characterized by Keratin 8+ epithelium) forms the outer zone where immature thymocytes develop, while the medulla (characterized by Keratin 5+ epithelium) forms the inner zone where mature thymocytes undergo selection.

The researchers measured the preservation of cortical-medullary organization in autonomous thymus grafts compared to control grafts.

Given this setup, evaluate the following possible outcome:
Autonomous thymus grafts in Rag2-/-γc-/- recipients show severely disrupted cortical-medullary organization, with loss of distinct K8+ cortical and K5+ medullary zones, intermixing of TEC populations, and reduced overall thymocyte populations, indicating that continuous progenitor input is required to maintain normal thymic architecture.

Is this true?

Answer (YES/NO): NO